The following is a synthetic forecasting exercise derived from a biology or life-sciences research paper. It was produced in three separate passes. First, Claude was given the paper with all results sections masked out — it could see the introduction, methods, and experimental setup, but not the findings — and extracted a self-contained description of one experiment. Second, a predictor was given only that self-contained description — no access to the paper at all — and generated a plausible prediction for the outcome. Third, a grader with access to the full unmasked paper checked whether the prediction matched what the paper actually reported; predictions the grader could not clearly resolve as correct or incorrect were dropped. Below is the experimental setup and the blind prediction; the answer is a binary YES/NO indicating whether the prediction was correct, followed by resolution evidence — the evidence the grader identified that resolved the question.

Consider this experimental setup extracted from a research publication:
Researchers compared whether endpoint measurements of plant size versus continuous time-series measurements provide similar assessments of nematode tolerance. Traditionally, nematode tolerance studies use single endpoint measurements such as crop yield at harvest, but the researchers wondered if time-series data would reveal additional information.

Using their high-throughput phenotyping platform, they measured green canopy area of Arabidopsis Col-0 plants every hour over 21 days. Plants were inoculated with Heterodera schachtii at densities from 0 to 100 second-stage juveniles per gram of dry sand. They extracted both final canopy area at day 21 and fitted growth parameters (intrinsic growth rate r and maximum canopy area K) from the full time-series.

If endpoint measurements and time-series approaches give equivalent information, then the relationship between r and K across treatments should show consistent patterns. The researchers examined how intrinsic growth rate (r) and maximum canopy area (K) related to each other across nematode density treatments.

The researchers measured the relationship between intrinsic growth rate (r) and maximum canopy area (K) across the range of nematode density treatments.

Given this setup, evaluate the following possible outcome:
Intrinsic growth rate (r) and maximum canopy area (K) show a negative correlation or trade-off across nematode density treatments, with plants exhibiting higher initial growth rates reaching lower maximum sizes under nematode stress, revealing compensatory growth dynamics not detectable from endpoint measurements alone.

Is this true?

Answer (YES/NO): YES